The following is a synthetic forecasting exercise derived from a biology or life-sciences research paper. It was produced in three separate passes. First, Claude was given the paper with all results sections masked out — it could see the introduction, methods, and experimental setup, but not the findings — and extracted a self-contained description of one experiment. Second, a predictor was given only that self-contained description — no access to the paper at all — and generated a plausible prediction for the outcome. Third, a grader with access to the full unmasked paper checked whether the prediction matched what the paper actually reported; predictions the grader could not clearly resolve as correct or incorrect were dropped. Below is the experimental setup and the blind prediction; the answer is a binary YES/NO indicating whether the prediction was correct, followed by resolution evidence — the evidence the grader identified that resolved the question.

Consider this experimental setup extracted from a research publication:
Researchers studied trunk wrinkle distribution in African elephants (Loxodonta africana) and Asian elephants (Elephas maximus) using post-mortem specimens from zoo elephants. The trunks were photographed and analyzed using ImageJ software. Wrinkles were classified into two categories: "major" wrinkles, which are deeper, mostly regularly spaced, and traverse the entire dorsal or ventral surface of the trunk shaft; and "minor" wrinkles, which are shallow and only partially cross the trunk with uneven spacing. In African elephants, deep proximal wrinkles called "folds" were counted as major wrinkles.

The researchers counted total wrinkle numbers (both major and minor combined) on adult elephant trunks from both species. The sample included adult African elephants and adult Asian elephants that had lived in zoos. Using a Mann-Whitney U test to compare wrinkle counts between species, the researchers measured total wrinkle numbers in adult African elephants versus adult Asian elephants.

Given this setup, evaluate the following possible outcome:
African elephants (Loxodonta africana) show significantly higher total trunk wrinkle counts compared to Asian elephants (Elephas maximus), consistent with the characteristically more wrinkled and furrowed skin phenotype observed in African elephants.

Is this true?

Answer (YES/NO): NO